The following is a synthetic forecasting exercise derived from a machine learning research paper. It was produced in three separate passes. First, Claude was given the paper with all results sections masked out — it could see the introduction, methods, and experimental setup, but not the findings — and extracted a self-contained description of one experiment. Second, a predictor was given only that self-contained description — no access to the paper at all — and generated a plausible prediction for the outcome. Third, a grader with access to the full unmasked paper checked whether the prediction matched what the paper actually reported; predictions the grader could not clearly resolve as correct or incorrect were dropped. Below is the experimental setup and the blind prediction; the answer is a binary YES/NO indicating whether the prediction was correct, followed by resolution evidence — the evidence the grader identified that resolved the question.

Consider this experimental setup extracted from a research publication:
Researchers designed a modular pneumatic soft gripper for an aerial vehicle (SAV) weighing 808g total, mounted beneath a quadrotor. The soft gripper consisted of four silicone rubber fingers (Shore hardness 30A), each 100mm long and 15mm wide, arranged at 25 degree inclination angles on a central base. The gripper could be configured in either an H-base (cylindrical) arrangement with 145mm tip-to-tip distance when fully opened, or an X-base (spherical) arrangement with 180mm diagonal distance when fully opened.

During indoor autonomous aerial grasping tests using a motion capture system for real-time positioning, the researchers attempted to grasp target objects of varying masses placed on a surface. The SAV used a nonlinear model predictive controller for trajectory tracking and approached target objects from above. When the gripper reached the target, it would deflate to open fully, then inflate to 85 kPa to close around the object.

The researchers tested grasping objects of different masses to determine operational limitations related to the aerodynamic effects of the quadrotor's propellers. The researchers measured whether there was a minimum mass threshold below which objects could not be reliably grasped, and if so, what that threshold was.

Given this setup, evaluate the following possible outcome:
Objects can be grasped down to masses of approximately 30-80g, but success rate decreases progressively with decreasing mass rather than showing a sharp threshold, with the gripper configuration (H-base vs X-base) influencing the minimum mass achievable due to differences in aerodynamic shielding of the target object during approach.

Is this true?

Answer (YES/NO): NO